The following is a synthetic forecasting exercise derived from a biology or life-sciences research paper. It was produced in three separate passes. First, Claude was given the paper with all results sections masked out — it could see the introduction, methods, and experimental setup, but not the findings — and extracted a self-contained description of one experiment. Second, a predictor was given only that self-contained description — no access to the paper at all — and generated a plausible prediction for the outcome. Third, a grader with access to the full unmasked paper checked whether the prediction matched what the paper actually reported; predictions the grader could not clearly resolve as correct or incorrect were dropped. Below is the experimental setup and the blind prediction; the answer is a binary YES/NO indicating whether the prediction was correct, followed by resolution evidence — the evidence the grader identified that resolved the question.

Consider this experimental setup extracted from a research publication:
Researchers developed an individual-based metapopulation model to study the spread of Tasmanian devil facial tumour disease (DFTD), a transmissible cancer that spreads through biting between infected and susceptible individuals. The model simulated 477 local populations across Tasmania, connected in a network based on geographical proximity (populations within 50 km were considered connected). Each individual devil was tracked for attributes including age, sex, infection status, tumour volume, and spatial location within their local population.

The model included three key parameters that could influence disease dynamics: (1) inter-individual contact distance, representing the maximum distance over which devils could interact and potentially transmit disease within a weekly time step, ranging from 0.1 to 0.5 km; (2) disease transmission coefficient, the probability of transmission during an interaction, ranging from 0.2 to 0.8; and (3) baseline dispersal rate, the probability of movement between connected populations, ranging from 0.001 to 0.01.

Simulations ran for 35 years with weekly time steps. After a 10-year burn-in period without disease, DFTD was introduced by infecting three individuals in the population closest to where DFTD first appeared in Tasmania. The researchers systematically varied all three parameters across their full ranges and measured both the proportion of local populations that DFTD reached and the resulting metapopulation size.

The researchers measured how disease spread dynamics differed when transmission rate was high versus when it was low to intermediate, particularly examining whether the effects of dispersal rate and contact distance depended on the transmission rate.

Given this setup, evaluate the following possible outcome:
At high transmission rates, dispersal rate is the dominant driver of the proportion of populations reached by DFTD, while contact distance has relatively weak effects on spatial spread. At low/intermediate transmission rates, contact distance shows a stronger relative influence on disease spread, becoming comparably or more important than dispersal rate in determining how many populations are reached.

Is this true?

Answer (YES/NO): NO